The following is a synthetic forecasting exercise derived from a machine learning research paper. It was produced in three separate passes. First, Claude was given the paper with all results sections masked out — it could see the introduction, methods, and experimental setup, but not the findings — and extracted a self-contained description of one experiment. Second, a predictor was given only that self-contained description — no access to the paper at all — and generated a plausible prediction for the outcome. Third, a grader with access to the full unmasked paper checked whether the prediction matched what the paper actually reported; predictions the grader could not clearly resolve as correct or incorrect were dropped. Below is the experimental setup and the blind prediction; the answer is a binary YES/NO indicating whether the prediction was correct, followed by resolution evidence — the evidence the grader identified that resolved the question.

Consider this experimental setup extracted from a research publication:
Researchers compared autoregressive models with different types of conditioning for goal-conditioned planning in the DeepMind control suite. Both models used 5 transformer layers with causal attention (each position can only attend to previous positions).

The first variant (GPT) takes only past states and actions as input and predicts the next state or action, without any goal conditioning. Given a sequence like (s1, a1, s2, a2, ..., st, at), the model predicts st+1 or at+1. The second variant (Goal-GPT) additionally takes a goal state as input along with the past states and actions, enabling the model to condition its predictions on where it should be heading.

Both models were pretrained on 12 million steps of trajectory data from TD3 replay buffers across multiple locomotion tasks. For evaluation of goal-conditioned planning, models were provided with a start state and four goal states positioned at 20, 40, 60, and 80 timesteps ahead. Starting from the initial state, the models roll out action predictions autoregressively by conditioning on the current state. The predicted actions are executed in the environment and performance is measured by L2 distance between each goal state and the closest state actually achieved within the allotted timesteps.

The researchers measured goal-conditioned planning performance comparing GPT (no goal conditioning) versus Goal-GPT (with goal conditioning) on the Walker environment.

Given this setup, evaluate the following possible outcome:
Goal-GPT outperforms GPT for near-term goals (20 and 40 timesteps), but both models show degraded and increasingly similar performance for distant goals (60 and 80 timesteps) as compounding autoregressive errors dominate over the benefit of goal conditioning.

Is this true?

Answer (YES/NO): NO